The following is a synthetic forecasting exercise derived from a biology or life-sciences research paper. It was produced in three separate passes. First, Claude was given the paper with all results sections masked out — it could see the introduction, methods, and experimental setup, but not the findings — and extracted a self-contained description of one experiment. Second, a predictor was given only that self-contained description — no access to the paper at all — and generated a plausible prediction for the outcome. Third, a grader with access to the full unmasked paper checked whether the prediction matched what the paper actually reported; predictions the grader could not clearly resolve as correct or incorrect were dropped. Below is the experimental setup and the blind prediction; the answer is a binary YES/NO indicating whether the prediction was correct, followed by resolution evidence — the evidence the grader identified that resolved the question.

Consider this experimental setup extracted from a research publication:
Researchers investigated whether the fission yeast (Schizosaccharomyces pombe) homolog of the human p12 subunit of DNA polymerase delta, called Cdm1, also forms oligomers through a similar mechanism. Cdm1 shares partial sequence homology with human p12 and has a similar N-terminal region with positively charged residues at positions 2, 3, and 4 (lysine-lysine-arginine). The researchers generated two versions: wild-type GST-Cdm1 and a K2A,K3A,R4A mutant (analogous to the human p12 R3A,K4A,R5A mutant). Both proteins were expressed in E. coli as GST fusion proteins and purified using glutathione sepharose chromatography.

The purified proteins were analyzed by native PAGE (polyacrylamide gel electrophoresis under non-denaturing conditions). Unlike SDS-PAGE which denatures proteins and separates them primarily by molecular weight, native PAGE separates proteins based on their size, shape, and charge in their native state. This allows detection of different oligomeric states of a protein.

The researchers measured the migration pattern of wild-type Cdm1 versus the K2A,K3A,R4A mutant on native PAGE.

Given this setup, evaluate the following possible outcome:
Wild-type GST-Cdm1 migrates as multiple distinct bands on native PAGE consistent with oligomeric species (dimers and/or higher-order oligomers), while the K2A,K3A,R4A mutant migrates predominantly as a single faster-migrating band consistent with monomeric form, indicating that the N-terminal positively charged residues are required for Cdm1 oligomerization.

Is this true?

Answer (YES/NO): NO